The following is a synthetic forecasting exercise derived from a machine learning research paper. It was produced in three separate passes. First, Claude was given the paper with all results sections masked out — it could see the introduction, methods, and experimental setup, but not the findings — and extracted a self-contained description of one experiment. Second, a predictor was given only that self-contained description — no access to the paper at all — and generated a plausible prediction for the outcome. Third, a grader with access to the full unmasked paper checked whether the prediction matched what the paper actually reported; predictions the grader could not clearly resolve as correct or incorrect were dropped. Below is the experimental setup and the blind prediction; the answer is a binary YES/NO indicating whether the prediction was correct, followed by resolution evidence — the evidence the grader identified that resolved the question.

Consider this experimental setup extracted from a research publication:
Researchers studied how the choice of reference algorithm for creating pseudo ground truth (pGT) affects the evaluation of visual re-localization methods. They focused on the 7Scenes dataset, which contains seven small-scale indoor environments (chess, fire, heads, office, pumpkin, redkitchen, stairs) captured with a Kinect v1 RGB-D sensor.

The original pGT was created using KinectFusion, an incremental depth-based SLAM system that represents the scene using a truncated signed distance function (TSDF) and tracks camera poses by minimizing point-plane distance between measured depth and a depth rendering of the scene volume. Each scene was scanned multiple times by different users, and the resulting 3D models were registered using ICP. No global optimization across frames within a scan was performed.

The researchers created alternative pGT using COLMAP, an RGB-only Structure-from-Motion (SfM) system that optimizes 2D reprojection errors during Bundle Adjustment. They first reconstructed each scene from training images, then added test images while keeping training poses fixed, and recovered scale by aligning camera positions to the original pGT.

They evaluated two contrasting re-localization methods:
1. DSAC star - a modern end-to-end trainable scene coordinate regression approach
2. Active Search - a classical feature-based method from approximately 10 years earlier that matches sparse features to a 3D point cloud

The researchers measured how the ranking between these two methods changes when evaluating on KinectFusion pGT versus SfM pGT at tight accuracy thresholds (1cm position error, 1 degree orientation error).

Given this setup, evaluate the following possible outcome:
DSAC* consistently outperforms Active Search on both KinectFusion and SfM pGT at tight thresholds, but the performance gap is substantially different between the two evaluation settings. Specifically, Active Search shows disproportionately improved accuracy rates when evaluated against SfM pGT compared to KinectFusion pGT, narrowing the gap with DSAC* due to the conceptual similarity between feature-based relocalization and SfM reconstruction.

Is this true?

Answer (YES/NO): NO